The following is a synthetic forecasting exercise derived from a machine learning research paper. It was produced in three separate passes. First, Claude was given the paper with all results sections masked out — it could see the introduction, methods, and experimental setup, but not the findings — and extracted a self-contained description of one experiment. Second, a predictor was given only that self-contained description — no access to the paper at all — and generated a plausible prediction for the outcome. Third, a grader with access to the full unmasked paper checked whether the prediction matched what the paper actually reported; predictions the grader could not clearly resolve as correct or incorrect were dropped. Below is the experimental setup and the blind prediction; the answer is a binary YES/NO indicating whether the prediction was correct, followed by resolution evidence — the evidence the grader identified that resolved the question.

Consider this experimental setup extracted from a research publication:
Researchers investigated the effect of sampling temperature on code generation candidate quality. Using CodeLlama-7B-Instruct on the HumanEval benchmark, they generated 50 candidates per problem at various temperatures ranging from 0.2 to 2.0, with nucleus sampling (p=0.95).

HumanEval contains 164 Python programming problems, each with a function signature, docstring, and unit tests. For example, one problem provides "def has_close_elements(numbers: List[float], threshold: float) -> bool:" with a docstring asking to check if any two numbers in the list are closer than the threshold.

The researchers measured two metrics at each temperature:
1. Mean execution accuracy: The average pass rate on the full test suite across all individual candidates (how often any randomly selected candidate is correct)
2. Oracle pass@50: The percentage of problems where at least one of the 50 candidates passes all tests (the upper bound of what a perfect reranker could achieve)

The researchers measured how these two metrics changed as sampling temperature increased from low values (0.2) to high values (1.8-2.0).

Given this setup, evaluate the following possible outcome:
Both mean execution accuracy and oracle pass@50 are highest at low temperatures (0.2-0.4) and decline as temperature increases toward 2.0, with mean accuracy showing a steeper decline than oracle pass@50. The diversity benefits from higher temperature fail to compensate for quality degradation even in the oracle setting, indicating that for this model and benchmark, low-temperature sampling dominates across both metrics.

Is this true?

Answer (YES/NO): NO